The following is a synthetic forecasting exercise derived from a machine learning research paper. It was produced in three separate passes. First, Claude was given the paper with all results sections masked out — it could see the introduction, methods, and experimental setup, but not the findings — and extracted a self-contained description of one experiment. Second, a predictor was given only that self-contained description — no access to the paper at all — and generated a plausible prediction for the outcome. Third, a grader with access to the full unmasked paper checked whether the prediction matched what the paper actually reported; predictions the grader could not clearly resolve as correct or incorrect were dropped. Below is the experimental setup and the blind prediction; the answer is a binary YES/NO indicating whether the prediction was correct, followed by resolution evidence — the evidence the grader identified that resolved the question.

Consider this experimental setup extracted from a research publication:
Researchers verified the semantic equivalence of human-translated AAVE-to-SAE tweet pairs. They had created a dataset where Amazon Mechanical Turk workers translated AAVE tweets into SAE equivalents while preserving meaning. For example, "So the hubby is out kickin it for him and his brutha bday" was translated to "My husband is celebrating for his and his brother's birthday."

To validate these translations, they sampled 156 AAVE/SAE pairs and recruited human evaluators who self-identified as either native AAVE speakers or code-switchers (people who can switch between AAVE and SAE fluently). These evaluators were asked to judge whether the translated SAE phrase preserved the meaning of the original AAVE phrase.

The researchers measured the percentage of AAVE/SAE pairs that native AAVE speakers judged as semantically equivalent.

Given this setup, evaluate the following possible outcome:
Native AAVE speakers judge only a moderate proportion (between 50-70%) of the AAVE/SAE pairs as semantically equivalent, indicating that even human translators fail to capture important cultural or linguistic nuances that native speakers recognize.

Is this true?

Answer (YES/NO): NO